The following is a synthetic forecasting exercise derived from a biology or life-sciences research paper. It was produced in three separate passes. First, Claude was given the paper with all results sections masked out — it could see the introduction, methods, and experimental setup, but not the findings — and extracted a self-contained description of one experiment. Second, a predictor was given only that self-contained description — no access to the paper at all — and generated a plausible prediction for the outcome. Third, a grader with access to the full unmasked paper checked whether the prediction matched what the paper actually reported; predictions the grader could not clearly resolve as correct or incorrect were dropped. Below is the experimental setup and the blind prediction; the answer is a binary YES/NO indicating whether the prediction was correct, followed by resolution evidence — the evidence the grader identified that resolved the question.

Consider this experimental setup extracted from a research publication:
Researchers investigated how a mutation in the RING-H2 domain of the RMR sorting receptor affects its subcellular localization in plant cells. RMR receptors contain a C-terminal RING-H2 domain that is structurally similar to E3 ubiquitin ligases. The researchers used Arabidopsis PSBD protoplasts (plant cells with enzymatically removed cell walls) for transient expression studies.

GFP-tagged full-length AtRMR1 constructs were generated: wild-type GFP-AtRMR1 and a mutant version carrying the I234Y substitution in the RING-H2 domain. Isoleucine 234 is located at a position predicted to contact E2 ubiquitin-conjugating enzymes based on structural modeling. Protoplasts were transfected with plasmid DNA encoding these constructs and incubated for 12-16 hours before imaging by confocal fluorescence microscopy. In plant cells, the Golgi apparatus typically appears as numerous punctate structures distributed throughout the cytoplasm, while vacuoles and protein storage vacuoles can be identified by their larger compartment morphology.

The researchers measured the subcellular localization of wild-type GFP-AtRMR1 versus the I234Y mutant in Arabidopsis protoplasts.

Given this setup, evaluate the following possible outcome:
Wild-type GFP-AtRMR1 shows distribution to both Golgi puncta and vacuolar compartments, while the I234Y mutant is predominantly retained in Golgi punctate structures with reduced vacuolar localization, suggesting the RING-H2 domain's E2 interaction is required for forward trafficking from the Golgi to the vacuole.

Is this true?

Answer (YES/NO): NO